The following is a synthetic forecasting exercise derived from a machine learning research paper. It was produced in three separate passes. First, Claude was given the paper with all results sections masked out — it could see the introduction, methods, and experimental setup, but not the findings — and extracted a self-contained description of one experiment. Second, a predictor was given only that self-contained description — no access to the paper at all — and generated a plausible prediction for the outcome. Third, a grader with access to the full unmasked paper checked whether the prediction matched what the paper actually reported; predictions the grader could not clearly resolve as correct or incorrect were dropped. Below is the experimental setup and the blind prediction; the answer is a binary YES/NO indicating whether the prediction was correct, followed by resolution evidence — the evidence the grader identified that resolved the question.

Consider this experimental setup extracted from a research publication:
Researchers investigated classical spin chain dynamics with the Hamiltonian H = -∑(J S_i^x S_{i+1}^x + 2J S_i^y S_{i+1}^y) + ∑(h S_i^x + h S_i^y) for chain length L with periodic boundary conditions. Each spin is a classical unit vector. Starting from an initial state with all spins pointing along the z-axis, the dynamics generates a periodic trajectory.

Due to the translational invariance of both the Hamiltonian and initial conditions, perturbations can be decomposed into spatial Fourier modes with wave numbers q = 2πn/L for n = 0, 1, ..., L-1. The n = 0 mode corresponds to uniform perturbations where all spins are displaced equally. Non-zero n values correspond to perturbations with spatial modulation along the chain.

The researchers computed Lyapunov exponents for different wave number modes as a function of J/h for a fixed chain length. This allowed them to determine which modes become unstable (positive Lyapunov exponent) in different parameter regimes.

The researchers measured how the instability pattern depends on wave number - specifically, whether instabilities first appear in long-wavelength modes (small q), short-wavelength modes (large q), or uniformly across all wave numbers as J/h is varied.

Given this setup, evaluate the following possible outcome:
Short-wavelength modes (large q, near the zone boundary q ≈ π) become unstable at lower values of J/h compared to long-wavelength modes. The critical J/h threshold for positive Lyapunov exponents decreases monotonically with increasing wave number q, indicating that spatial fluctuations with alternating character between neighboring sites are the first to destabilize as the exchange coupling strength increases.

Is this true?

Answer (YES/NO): NO